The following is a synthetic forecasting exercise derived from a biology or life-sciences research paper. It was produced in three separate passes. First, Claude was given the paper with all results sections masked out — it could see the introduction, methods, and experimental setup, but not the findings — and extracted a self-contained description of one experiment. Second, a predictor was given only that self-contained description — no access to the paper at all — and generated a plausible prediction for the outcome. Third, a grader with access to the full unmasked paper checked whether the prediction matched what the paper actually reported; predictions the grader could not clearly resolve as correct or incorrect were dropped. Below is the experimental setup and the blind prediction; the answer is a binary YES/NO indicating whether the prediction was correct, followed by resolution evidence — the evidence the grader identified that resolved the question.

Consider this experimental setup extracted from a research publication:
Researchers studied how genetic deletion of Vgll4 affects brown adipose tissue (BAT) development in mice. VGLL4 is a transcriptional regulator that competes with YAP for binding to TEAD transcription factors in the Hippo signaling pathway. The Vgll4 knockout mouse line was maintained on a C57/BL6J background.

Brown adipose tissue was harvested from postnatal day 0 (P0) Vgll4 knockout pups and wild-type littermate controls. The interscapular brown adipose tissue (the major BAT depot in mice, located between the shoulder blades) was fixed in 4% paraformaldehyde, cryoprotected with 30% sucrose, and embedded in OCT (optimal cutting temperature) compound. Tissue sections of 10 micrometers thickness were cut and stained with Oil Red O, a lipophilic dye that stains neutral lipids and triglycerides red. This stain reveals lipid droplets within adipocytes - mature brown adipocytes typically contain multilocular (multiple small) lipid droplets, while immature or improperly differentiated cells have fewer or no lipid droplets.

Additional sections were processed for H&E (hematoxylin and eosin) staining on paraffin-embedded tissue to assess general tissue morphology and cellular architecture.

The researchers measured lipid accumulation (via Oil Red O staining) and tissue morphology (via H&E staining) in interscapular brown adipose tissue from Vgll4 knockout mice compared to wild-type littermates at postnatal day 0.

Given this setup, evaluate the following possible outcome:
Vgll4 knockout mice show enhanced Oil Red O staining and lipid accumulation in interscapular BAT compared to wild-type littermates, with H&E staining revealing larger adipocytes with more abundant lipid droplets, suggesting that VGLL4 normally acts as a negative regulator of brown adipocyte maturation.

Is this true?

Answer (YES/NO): NO